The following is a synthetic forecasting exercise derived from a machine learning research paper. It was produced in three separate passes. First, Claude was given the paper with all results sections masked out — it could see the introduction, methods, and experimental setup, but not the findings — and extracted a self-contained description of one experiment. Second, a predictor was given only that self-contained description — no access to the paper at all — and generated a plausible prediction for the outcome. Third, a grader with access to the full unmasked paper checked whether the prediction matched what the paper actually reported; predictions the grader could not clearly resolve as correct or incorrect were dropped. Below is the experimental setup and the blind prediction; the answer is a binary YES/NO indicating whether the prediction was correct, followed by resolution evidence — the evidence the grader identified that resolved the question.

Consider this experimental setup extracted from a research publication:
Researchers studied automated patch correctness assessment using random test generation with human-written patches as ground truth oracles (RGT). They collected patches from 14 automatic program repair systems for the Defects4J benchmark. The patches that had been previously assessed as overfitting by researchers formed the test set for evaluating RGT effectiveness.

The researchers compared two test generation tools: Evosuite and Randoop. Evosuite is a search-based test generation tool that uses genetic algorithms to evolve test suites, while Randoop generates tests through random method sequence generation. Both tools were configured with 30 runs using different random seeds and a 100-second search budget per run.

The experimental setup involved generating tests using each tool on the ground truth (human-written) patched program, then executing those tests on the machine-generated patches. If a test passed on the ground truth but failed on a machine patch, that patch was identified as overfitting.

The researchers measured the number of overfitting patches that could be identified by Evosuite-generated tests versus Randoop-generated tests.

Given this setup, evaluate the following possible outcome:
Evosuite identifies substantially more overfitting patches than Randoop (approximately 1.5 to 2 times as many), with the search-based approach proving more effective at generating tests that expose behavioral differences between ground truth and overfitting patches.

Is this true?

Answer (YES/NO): NO